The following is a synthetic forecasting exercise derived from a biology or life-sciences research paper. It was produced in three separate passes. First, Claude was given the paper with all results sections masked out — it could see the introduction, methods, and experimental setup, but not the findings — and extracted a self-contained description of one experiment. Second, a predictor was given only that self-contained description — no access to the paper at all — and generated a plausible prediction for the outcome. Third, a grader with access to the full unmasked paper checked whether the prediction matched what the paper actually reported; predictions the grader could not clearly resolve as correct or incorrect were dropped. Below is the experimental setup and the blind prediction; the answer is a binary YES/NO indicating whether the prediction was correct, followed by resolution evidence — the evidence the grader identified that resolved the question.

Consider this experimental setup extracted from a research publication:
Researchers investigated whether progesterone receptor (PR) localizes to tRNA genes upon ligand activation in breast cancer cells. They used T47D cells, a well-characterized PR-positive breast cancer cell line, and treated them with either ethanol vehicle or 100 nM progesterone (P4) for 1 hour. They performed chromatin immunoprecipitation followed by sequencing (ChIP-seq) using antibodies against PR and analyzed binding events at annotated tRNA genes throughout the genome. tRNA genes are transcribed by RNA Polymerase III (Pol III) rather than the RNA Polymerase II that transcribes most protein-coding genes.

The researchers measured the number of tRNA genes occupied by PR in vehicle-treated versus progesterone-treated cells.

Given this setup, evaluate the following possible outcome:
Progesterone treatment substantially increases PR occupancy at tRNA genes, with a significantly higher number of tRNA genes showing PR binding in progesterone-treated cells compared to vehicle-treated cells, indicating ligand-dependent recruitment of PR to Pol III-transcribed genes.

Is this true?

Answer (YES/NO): YES